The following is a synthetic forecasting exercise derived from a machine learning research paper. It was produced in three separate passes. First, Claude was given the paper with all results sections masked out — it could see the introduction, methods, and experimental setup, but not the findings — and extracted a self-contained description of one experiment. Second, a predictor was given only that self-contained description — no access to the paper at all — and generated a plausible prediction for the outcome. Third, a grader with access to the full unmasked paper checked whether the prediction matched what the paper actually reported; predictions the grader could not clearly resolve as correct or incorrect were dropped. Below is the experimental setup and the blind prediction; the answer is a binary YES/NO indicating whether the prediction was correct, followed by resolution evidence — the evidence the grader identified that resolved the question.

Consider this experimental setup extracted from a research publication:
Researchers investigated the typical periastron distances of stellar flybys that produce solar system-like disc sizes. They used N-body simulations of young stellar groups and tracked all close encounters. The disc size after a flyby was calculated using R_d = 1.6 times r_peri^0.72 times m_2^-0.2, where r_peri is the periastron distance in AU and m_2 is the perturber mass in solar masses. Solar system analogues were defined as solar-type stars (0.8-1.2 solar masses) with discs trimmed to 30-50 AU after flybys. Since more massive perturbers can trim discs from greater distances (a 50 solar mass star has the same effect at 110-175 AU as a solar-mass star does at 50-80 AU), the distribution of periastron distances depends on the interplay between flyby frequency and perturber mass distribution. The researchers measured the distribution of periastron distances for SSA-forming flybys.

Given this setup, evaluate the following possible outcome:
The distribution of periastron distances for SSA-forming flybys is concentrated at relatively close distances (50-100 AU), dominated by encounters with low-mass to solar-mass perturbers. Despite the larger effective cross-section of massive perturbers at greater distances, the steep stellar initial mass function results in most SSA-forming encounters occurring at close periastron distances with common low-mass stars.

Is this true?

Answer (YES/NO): NO